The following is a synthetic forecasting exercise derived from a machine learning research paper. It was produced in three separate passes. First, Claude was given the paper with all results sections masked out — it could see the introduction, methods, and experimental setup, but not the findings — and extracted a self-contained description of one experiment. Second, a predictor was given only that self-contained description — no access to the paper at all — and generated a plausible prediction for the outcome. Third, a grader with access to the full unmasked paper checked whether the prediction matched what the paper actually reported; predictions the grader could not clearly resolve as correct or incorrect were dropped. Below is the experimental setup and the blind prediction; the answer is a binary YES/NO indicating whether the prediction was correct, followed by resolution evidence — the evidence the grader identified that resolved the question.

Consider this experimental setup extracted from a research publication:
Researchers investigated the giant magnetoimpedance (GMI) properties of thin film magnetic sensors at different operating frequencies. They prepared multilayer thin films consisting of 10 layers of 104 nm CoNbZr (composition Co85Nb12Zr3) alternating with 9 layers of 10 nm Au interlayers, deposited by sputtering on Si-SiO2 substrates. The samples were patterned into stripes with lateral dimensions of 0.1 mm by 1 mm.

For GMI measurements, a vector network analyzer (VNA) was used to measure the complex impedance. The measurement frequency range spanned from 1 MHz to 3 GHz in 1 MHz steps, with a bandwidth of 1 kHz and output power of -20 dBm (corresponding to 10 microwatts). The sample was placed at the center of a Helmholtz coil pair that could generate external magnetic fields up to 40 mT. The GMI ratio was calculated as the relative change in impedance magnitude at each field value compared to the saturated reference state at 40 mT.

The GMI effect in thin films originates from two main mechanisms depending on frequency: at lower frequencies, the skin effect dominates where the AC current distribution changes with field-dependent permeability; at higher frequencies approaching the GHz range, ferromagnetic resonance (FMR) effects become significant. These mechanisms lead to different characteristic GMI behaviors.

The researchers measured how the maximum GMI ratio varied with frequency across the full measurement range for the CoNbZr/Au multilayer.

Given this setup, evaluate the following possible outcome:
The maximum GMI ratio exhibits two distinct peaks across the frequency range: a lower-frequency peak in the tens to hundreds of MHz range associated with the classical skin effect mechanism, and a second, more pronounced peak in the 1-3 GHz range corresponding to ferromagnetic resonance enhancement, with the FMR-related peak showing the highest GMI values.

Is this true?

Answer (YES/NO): NO